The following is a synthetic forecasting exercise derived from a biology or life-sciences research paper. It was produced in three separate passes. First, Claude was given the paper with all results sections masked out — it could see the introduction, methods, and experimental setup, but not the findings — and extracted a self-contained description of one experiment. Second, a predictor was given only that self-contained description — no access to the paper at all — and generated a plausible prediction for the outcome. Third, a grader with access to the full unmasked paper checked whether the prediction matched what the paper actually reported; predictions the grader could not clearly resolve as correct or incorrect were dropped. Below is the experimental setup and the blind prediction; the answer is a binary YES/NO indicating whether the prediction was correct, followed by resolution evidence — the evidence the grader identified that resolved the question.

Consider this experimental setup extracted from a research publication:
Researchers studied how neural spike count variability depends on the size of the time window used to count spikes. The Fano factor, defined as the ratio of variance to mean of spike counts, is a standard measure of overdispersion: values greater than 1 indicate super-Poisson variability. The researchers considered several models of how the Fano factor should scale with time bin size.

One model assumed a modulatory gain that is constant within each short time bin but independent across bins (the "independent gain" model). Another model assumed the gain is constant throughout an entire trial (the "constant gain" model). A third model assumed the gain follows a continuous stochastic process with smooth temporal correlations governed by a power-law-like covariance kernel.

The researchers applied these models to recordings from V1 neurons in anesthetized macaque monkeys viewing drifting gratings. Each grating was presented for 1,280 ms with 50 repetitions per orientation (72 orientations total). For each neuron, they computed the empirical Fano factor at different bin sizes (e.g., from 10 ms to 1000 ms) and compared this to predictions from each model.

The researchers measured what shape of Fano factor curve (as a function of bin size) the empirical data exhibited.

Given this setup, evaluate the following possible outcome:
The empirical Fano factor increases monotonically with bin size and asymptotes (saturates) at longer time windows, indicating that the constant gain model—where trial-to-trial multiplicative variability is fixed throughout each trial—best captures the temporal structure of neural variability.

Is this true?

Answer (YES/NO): NO